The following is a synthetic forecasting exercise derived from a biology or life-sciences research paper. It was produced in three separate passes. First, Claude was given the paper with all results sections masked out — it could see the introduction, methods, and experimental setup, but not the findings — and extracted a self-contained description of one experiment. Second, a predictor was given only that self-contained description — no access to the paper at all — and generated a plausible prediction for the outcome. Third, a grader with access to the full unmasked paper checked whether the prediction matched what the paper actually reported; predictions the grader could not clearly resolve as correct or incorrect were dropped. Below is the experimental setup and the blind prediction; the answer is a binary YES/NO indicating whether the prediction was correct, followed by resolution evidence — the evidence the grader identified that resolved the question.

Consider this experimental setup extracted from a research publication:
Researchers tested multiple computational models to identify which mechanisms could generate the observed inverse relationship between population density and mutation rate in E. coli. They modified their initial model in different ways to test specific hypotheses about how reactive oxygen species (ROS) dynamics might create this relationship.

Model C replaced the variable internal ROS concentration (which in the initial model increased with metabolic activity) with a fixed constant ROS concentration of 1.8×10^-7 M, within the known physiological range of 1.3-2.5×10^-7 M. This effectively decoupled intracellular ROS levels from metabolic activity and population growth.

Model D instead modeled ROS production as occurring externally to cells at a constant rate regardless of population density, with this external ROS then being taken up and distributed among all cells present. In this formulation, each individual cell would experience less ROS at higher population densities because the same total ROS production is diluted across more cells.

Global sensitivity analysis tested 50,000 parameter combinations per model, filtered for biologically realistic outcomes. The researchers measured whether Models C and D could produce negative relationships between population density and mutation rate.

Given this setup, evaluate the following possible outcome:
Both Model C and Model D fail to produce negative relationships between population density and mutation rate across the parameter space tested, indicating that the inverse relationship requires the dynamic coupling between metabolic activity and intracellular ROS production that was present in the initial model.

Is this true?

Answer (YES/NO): NO